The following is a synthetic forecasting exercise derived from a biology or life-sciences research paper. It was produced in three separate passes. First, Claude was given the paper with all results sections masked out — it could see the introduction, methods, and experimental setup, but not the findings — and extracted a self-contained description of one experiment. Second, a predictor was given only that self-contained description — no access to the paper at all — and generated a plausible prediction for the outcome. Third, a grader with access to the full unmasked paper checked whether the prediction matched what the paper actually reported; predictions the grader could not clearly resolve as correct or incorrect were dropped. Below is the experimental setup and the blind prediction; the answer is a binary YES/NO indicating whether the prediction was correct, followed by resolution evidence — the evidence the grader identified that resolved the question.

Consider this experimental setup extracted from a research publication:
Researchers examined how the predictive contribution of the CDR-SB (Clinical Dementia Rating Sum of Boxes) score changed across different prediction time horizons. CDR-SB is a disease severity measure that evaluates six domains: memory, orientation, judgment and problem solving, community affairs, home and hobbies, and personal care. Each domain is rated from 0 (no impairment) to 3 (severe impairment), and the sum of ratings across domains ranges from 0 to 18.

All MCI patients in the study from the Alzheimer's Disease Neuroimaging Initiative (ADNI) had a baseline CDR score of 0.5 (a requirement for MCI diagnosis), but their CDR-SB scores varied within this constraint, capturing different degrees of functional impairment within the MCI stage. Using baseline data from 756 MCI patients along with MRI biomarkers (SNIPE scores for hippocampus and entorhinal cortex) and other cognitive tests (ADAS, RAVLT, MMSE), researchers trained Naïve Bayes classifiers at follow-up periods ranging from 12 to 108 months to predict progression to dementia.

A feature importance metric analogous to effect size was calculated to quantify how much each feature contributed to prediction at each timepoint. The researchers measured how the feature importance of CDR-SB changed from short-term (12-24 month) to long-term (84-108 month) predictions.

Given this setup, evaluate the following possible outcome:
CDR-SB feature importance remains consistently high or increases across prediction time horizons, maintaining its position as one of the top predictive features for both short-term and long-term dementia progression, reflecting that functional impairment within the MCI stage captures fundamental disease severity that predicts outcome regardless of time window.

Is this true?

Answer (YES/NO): NO